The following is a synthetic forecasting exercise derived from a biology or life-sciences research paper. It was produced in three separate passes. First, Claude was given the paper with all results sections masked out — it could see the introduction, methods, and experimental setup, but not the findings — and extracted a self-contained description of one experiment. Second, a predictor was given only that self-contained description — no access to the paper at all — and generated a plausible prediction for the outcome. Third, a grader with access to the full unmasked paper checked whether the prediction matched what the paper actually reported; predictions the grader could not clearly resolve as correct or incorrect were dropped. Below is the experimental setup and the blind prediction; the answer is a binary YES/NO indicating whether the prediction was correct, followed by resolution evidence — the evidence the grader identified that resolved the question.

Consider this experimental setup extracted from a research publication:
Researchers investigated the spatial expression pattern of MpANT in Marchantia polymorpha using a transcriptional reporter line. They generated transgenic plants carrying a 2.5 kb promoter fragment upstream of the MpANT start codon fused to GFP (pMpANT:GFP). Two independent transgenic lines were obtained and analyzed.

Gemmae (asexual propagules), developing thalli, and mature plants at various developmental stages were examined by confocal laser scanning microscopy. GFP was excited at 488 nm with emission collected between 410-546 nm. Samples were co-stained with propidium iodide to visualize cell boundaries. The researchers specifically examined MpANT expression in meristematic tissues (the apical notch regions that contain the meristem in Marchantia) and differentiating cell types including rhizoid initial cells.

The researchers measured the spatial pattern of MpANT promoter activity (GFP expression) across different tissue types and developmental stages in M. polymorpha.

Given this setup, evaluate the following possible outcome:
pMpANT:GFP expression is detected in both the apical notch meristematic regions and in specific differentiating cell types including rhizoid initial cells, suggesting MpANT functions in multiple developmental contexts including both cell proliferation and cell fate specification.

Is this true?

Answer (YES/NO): NO